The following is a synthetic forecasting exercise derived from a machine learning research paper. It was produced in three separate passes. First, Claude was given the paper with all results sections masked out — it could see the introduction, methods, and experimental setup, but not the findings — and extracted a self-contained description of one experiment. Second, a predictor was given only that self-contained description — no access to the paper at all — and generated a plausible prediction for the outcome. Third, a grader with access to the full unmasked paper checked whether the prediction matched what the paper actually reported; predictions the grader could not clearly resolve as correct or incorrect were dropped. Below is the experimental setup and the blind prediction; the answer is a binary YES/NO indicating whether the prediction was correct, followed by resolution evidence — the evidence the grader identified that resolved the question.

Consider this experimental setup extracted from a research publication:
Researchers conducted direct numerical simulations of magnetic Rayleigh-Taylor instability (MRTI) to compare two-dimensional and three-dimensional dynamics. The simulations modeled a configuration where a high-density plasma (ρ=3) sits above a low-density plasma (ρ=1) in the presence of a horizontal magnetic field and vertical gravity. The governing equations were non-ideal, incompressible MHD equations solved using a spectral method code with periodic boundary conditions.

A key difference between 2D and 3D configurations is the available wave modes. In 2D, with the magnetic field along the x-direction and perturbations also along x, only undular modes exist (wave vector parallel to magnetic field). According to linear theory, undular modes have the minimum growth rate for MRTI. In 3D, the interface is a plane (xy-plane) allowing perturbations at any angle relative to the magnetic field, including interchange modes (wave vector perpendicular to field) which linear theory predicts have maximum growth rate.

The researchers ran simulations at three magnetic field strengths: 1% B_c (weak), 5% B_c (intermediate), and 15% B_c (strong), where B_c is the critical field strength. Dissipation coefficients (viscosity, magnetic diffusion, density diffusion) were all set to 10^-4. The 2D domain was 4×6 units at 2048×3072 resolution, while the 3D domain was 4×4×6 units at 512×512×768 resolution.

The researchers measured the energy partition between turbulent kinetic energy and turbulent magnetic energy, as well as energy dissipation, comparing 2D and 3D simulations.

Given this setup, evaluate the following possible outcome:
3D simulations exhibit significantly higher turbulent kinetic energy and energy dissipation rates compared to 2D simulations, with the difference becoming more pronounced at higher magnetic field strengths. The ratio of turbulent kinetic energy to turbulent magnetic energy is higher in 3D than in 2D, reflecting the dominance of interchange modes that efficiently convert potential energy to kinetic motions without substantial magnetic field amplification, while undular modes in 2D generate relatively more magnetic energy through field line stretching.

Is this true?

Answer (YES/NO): NO